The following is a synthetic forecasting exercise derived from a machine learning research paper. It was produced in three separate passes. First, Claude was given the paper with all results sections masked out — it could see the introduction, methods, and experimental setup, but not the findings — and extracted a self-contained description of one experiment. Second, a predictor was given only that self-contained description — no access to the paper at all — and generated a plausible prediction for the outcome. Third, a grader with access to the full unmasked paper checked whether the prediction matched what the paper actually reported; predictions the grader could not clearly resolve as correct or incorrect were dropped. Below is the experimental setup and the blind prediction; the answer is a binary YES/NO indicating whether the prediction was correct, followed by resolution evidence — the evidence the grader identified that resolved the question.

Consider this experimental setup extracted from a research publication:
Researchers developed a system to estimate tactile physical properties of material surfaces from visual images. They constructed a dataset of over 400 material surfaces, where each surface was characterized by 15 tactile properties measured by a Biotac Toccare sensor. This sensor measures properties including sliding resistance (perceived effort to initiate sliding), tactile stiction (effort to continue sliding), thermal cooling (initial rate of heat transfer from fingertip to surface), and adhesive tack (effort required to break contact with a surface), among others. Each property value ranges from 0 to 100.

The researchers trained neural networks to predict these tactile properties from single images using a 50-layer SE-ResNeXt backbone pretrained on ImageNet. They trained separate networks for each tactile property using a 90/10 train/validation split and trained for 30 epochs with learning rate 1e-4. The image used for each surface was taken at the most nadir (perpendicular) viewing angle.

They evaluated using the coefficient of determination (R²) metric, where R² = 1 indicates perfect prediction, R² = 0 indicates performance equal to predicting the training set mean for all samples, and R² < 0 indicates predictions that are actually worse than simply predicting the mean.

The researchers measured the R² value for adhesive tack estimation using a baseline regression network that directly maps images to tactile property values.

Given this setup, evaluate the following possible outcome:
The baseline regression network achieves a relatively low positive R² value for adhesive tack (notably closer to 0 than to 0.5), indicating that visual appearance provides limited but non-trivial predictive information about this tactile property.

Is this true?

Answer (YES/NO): NO